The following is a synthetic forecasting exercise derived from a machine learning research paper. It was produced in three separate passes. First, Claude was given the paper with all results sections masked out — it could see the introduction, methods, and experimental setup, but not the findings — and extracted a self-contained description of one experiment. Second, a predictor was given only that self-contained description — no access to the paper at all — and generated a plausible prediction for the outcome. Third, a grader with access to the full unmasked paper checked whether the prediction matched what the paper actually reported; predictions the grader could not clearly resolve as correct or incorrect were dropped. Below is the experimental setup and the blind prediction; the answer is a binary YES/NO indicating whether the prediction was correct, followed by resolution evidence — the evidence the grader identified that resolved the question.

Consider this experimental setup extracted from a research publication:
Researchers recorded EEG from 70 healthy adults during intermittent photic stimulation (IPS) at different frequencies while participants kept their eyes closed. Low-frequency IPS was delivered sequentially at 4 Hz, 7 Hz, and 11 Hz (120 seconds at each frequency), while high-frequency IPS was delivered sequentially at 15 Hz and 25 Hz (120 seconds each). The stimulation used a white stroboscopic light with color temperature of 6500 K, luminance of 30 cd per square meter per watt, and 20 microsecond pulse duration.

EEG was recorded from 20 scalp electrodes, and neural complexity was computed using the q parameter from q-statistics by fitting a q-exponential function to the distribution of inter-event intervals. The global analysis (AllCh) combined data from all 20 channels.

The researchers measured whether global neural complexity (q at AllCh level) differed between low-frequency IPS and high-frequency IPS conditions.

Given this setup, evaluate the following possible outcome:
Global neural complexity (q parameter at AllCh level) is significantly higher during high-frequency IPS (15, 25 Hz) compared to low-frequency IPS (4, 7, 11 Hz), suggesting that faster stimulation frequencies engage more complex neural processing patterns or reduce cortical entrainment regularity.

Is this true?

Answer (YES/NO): NO